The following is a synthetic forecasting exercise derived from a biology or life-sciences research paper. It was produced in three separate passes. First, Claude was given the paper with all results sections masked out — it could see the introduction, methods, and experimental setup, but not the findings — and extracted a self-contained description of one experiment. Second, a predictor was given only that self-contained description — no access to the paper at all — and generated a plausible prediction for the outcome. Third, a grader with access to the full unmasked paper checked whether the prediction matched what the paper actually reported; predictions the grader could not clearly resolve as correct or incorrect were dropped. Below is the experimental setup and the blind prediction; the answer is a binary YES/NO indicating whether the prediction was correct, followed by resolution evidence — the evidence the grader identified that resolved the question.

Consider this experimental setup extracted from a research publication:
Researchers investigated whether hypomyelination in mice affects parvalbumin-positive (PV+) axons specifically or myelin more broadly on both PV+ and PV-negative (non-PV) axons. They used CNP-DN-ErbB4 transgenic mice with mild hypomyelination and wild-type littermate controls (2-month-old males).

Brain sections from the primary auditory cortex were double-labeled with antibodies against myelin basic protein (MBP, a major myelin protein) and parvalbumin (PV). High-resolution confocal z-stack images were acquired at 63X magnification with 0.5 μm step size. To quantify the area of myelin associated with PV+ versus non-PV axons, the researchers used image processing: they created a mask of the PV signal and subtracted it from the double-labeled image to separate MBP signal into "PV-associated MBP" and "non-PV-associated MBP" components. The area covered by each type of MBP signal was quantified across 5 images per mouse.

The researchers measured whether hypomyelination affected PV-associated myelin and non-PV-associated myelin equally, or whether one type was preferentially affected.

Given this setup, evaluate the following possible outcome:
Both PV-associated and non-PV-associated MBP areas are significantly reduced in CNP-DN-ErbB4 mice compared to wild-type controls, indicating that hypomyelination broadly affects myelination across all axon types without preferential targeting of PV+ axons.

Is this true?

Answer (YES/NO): YES